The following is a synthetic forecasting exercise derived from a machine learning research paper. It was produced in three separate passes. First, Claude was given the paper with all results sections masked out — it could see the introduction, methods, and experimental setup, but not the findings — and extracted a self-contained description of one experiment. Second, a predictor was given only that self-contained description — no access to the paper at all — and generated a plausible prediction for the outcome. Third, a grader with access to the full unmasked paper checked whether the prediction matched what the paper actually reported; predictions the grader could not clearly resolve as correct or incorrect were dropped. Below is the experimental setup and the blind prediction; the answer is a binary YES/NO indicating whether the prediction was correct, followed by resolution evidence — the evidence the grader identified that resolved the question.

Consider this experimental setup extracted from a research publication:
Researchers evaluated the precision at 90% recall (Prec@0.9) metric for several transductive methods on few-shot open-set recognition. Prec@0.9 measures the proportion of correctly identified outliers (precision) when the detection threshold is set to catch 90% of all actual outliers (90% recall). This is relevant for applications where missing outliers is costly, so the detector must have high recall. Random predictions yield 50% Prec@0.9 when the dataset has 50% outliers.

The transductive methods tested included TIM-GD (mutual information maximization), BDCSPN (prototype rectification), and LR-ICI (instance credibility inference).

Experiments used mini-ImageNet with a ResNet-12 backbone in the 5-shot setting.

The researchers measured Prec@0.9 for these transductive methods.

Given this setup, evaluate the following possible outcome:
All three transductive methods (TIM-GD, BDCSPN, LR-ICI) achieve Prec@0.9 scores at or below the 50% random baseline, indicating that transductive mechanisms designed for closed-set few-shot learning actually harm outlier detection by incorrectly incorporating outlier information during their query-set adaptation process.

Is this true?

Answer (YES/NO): NO